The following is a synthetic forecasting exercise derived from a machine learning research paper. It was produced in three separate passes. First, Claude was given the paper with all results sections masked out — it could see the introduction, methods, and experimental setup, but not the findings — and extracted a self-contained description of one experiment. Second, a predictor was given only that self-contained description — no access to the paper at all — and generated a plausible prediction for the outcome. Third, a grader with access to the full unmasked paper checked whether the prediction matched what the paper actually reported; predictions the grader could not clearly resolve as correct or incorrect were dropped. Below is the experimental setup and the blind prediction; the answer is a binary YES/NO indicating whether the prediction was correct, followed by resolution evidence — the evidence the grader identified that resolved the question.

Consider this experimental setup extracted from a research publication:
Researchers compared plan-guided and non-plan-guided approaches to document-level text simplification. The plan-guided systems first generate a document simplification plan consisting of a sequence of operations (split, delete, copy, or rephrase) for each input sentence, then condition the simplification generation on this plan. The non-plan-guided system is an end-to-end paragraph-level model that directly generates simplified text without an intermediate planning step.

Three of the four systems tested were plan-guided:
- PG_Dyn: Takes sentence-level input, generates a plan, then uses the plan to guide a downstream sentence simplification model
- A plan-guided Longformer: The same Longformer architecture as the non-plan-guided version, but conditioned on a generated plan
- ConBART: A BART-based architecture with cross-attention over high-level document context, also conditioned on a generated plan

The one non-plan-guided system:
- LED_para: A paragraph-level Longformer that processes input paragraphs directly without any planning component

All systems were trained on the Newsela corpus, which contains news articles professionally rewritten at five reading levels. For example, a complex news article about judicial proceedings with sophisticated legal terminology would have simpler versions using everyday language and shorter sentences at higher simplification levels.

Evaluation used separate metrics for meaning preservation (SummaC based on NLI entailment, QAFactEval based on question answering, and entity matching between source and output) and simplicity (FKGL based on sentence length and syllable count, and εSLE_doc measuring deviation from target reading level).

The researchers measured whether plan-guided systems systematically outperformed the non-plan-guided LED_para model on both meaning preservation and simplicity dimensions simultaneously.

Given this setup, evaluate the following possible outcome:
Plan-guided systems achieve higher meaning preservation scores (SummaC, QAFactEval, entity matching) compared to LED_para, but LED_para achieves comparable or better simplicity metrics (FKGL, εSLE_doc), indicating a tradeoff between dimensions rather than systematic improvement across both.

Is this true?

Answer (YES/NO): NO